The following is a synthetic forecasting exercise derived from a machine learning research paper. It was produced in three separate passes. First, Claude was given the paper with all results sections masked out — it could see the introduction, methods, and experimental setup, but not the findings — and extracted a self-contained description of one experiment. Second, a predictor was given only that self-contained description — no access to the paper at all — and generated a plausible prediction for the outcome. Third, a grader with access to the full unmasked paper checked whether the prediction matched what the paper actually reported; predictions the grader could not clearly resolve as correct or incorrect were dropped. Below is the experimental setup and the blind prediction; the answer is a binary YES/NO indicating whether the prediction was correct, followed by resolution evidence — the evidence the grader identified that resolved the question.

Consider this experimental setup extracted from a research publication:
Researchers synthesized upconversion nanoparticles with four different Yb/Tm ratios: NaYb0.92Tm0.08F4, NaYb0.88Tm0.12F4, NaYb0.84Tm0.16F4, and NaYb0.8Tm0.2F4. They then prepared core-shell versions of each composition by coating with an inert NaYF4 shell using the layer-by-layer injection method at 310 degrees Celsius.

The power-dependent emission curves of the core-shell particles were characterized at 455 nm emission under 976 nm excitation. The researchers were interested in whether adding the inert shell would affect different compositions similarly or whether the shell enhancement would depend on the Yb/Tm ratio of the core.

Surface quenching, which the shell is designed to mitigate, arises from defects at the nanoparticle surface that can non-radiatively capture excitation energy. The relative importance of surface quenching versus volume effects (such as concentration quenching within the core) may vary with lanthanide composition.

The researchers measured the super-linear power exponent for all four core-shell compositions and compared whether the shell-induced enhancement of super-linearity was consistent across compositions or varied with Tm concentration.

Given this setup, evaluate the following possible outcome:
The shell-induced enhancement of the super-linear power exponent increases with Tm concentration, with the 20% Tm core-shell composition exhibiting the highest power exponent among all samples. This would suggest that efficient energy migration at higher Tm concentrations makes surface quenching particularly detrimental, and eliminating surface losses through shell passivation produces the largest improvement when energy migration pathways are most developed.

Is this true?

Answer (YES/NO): NO